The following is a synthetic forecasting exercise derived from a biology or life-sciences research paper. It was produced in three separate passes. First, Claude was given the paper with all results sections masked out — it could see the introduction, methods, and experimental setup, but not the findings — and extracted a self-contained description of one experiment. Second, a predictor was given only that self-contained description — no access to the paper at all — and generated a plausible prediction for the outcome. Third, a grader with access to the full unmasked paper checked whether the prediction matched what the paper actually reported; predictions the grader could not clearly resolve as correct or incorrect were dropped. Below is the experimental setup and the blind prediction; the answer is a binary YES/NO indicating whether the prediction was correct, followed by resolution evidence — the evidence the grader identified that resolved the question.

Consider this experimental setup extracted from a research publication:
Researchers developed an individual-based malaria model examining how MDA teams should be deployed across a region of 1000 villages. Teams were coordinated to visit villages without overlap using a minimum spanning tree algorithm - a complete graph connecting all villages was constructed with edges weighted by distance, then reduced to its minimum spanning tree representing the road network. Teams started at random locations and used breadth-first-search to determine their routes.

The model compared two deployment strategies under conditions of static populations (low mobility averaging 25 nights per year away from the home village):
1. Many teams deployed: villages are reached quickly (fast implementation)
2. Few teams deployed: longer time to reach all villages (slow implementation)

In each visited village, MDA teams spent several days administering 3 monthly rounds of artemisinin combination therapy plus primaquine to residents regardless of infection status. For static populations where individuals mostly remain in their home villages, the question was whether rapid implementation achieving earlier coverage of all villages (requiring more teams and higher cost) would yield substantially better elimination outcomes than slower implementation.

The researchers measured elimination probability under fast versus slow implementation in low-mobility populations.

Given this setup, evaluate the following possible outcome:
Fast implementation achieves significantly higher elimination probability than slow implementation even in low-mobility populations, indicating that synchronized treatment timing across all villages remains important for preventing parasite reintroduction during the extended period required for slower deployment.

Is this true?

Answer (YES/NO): NO